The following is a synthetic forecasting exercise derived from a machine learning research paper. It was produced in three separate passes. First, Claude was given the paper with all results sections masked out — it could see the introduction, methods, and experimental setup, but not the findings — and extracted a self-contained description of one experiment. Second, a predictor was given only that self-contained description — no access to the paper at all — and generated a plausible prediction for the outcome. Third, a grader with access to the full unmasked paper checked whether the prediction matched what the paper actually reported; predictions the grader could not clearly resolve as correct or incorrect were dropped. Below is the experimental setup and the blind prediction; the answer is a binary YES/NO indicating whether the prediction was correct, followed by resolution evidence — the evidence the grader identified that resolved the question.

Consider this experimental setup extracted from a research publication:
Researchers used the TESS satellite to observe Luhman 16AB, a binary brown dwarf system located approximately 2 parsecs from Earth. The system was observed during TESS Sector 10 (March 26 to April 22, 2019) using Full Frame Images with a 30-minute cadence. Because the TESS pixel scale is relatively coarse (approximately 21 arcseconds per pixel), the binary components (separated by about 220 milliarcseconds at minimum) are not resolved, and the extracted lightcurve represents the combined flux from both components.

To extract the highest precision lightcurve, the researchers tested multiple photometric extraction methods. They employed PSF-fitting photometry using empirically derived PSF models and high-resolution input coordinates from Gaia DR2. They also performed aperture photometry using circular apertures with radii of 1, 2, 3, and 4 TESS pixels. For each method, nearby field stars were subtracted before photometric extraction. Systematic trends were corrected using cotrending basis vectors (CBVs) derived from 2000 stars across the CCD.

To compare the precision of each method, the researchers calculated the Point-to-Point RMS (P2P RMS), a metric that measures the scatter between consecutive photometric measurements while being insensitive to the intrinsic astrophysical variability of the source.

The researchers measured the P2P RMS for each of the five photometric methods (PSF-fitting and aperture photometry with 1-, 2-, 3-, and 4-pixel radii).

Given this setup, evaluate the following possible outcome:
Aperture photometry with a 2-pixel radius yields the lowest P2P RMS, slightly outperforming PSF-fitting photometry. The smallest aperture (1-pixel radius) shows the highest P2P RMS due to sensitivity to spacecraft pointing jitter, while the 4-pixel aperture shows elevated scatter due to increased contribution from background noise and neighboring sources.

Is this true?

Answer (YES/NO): NO